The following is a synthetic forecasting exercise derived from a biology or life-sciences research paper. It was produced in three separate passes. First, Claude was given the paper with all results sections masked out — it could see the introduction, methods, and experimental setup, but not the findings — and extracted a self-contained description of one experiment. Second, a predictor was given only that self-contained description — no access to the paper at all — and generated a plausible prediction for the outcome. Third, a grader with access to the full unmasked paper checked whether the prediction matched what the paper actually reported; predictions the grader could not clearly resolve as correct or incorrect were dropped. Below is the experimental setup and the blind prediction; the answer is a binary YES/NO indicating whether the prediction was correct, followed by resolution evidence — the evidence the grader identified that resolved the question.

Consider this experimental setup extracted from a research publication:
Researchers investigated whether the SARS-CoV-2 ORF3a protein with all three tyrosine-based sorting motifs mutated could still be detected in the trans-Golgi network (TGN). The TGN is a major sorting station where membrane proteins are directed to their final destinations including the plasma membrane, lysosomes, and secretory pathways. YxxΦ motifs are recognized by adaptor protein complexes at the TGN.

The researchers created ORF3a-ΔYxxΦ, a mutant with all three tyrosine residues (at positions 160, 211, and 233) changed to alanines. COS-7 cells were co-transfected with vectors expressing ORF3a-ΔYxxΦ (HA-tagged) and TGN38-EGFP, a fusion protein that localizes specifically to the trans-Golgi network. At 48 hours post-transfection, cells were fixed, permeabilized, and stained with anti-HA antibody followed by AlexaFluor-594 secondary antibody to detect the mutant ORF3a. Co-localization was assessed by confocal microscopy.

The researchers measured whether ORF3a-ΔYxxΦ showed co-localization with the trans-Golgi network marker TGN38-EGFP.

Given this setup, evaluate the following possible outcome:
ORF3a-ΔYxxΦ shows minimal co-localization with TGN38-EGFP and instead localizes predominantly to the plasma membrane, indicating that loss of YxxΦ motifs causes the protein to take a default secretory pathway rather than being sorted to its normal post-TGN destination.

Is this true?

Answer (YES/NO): NO